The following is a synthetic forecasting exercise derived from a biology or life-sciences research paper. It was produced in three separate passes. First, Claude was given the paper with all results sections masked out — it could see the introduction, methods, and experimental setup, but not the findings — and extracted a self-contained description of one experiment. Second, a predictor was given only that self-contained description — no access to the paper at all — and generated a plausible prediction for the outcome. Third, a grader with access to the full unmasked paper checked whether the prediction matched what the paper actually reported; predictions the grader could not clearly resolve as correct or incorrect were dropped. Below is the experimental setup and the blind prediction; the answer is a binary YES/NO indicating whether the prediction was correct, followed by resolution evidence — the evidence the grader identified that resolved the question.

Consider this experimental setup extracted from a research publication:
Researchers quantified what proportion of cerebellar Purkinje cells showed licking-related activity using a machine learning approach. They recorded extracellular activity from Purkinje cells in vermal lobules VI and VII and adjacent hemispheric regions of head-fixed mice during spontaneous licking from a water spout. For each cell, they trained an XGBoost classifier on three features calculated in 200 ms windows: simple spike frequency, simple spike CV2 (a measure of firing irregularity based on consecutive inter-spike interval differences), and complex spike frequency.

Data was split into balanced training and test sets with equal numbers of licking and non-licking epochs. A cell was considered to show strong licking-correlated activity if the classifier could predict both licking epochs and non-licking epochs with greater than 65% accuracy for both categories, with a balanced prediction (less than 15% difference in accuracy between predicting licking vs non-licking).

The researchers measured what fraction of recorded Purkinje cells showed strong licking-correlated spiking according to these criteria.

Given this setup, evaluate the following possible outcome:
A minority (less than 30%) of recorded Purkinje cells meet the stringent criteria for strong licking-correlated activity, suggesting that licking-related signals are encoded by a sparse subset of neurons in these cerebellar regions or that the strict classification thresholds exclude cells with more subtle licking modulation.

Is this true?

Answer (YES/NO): NO